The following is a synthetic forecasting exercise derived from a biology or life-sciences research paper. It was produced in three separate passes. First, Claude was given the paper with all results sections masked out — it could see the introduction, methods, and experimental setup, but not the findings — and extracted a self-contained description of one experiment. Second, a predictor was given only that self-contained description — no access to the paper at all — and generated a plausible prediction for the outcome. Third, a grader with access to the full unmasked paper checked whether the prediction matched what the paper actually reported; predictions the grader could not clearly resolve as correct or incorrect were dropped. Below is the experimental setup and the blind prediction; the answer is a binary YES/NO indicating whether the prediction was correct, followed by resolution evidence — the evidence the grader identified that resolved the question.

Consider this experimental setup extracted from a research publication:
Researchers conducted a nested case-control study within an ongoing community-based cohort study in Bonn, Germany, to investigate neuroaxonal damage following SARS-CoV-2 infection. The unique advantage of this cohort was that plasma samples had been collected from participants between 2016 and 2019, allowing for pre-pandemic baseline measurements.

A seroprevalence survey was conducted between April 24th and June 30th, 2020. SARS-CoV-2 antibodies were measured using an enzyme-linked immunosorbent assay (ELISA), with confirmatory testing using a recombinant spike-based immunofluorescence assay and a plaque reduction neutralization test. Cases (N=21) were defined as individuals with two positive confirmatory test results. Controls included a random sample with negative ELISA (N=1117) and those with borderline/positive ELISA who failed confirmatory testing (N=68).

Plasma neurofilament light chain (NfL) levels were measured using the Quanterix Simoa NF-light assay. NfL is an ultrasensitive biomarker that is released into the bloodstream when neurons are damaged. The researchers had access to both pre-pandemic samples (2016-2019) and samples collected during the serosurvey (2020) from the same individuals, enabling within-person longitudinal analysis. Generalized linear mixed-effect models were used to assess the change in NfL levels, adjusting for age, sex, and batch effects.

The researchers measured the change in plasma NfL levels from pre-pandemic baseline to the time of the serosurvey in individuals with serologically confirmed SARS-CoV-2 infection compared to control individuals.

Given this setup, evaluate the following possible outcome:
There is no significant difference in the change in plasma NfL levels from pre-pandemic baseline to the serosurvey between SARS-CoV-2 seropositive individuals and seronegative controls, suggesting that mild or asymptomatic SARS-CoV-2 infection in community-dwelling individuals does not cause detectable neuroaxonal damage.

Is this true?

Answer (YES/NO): YES